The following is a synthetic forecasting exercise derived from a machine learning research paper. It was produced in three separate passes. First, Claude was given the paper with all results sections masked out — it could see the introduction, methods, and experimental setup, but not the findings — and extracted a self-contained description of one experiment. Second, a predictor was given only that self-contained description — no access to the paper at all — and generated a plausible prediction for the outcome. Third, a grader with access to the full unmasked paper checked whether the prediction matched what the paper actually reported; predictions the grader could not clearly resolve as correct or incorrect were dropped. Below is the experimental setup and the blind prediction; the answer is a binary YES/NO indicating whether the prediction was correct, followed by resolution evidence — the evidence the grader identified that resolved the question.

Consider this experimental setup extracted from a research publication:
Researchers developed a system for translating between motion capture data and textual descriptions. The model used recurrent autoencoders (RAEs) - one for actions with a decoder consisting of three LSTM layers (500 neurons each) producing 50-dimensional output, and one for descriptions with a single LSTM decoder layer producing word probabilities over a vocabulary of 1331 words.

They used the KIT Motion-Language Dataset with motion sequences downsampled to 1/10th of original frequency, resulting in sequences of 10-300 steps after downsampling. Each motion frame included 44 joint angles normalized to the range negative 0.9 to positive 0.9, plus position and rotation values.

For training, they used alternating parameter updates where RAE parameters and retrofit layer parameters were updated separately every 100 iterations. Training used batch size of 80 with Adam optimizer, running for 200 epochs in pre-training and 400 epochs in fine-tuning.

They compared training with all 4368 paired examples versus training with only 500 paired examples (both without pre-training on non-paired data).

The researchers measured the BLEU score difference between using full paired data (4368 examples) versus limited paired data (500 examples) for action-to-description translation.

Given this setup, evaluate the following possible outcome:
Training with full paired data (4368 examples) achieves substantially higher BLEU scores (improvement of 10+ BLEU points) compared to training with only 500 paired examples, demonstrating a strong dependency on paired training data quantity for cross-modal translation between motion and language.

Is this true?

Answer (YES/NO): NO